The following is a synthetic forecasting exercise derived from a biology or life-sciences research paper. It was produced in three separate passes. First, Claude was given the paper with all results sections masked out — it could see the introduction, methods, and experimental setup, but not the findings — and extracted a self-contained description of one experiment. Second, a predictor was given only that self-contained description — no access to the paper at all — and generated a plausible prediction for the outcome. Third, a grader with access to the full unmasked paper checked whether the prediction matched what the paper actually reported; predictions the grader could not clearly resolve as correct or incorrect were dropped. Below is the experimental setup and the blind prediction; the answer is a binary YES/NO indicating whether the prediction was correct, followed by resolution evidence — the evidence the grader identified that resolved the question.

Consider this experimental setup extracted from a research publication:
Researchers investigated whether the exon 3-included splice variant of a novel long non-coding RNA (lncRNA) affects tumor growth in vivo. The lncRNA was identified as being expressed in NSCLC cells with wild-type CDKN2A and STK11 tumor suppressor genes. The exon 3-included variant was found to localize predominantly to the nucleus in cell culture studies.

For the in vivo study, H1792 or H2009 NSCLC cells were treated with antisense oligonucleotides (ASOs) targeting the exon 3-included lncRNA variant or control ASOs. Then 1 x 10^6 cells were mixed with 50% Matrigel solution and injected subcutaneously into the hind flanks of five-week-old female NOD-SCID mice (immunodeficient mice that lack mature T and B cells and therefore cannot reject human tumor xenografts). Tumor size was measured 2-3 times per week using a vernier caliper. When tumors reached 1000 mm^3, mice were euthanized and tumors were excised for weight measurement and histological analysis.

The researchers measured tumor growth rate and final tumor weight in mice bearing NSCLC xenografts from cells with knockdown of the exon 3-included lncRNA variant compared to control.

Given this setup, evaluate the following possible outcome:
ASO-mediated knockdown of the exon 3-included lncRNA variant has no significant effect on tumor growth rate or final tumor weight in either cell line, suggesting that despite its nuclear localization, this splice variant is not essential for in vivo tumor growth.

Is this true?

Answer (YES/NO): NO